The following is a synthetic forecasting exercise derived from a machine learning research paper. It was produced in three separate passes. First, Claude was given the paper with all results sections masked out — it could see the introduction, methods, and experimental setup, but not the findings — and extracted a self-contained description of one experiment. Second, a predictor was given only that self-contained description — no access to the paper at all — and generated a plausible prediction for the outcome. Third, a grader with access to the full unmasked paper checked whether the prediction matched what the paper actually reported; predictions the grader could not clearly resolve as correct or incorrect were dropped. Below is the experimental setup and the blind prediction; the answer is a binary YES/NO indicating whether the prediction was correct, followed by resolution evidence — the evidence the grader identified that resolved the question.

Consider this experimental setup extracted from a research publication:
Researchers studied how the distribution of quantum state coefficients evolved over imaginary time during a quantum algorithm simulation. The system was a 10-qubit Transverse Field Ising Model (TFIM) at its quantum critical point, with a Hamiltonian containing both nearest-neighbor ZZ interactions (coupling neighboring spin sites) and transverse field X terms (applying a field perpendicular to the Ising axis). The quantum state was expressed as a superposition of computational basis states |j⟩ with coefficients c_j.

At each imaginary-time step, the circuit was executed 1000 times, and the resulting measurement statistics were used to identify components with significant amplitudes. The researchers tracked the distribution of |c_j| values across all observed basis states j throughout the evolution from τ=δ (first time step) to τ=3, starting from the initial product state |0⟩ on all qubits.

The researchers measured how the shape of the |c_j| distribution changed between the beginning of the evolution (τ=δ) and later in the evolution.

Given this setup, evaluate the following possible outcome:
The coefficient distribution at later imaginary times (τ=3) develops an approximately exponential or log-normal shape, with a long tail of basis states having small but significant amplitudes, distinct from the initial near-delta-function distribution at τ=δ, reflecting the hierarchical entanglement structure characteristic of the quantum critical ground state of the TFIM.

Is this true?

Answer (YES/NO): NO